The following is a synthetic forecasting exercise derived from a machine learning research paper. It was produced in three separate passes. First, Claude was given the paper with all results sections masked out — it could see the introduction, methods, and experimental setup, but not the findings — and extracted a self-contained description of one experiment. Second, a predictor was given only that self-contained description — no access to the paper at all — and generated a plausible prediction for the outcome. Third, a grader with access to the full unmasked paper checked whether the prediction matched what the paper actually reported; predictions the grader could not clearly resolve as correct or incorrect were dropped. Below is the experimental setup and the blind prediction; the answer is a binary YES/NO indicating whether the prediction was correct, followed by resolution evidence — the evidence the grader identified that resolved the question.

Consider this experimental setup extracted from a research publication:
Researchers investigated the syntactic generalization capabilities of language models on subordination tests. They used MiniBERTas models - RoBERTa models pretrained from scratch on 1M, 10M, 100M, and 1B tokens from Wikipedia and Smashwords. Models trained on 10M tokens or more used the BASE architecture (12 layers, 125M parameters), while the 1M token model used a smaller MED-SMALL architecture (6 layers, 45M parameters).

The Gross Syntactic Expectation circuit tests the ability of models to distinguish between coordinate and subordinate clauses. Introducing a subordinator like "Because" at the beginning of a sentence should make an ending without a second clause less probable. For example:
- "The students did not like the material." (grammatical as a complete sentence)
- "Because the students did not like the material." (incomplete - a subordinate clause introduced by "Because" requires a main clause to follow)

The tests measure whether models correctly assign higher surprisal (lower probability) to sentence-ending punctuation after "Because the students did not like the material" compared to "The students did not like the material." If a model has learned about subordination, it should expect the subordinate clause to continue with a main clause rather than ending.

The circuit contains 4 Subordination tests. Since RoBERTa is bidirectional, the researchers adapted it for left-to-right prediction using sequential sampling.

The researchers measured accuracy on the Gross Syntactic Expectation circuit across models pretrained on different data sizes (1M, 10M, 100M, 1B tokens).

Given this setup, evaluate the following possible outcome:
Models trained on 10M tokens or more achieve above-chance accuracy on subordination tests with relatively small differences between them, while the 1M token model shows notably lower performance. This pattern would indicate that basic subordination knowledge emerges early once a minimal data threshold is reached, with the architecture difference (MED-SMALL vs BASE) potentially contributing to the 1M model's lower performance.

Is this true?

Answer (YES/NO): NO